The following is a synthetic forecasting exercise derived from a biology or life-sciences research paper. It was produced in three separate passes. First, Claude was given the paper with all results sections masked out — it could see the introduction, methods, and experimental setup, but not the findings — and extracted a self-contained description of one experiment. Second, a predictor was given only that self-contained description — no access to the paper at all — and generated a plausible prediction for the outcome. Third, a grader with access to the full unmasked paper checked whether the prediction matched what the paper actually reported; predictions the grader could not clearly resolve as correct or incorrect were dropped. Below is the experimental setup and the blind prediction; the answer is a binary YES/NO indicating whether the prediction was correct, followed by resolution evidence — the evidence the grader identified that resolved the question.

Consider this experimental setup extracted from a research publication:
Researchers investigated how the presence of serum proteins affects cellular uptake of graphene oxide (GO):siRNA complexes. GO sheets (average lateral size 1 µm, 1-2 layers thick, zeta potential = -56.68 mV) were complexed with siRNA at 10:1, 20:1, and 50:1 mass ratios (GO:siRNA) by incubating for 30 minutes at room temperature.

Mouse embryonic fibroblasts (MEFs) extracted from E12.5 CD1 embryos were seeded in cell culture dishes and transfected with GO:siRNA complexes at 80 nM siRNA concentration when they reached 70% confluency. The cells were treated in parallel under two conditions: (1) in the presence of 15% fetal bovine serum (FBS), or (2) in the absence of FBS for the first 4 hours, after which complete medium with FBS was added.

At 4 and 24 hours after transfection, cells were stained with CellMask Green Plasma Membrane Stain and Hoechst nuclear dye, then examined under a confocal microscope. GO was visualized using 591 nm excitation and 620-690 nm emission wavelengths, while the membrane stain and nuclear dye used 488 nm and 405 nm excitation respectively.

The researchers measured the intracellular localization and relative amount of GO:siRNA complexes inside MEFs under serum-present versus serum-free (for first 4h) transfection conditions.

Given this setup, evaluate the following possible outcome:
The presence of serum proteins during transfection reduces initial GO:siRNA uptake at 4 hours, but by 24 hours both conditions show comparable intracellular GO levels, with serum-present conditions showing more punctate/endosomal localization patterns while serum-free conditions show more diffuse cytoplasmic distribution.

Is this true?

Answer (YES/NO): NO